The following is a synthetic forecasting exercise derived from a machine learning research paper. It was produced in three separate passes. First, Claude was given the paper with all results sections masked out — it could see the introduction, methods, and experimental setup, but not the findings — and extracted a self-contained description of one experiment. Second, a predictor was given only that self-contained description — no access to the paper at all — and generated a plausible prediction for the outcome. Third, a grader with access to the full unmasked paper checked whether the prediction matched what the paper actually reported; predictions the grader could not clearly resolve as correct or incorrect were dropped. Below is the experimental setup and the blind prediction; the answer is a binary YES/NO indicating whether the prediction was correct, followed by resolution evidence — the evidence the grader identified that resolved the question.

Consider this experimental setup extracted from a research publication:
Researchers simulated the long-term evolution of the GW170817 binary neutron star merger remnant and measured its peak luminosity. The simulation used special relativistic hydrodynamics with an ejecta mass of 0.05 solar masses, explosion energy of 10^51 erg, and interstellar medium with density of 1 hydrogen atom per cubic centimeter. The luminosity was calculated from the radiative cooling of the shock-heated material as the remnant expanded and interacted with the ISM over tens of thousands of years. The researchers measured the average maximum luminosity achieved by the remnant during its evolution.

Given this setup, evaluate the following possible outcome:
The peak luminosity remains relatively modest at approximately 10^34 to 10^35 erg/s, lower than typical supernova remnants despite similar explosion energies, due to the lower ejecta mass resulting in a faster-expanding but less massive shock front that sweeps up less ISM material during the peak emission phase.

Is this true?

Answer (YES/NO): NO